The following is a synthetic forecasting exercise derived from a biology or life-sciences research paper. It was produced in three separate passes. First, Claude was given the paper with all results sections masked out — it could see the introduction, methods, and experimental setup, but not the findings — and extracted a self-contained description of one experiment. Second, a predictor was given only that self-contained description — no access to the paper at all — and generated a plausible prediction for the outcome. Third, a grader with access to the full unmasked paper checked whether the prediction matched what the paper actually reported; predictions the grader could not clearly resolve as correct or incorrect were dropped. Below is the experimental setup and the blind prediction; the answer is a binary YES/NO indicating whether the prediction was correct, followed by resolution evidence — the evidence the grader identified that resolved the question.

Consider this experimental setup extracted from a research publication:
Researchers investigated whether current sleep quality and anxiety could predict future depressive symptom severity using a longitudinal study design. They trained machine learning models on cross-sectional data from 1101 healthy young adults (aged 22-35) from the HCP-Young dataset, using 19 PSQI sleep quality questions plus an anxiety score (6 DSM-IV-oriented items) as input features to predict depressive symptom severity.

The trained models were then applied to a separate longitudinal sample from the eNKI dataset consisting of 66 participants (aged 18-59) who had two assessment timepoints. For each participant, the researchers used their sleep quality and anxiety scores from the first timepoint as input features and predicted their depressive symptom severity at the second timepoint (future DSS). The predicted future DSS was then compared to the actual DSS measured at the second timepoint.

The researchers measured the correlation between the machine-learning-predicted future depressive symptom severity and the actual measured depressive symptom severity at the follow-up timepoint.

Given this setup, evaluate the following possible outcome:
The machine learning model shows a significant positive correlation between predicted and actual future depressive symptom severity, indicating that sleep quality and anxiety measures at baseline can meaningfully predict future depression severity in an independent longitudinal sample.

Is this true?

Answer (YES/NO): YES